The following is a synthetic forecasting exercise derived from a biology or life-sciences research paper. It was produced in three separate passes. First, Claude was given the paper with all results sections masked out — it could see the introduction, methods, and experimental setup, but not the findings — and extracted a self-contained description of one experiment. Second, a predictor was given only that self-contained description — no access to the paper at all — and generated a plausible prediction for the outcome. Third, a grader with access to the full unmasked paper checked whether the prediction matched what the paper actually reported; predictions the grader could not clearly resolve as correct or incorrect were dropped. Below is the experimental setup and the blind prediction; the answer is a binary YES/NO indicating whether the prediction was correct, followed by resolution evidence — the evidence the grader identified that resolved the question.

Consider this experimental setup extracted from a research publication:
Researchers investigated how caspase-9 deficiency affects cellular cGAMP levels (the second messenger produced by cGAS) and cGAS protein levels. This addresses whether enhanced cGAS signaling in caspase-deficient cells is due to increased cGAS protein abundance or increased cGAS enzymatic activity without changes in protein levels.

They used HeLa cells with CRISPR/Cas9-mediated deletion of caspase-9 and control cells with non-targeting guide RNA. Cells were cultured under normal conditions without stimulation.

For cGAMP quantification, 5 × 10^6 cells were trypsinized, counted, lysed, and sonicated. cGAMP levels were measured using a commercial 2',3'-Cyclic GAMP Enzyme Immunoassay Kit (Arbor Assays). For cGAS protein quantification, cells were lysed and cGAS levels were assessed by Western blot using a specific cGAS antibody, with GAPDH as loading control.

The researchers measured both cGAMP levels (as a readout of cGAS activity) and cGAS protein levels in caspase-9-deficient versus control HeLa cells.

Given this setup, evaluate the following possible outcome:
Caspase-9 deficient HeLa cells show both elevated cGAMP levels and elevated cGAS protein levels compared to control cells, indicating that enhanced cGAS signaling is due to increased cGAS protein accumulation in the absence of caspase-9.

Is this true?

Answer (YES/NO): NO